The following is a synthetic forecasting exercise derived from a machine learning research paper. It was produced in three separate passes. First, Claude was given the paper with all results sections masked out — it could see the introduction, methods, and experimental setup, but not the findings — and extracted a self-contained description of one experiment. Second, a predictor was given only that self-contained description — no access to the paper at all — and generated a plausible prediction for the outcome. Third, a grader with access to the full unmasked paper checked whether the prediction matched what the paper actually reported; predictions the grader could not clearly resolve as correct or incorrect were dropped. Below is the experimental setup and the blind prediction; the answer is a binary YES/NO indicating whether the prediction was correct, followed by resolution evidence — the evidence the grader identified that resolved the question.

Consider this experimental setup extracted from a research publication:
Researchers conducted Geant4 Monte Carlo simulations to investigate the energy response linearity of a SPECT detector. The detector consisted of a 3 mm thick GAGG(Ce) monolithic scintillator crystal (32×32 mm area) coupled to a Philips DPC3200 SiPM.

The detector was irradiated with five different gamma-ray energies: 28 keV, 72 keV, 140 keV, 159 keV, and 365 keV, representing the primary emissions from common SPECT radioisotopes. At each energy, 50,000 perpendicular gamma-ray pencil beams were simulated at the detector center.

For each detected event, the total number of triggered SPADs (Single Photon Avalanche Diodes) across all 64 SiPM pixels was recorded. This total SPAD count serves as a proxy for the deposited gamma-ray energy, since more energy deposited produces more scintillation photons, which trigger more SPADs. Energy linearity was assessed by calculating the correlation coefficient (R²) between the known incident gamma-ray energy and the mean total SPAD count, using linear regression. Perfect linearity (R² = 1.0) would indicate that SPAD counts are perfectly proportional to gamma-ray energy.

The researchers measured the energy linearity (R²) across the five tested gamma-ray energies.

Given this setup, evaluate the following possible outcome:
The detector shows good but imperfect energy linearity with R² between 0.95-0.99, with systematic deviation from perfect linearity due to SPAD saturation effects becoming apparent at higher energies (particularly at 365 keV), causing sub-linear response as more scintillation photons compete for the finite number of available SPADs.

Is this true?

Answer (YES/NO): NO